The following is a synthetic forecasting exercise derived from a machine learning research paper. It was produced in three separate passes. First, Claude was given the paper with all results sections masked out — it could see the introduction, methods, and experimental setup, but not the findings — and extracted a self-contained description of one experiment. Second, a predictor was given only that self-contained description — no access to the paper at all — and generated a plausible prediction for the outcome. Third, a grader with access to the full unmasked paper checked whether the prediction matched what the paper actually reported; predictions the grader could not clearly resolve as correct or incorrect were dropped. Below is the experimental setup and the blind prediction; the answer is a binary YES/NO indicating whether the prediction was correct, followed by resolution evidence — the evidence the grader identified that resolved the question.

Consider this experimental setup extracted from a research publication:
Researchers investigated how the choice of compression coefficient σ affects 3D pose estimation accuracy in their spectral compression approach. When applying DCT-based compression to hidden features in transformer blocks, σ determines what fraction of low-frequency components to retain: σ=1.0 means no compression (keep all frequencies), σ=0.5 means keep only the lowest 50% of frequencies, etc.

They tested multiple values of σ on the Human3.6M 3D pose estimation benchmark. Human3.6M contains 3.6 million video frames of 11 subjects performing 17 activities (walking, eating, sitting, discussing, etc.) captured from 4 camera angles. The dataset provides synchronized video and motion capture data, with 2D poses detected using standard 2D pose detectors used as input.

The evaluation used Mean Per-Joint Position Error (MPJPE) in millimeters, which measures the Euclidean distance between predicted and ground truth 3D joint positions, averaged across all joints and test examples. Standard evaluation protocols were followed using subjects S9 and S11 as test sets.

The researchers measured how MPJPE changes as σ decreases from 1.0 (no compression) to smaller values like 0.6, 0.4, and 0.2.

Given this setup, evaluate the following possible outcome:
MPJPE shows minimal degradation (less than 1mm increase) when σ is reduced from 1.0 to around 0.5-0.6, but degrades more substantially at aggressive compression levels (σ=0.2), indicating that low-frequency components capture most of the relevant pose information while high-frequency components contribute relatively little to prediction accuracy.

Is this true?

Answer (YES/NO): NO